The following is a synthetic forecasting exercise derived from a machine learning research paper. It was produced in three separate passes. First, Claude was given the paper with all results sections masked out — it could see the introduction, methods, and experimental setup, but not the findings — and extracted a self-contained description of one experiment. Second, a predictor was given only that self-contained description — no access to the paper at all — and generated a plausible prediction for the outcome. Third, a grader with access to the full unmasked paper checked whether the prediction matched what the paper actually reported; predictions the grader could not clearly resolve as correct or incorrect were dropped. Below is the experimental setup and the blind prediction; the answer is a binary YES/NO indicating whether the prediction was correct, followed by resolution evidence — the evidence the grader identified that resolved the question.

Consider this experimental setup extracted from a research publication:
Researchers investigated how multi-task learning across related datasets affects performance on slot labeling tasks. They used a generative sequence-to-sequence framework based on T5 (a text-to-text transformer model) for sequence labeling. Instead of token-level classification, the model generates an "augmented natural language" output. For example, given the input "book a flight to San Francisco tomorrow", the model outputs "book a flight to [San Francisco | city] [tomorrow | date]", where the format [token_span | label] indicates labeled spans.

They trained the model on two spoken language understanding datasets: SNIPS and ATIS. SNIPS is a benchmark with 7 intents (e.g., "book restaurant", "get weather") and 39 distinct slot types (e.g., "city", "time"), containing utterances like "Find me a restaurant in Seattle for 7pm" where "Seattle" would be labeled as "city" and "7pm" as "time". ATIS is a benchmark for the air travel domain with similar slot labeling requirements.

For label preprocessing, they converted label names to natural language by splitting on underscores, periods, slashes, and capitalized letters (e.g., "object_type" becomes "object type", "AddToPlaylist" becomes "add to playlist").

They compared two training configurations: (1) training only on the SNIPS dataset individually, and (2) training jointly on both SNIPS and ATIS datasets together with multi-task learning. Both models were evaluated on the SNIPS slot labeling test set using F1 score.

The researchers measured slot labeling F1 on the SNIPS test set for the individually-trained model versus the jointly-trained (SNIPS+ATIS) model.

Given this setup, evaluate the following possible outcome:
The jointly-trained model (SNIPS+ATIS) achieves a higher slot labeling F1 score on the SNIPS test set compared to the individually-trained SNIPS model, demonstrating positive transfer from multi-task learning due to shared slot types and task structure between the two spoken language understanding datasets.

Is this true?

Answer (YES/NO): NO